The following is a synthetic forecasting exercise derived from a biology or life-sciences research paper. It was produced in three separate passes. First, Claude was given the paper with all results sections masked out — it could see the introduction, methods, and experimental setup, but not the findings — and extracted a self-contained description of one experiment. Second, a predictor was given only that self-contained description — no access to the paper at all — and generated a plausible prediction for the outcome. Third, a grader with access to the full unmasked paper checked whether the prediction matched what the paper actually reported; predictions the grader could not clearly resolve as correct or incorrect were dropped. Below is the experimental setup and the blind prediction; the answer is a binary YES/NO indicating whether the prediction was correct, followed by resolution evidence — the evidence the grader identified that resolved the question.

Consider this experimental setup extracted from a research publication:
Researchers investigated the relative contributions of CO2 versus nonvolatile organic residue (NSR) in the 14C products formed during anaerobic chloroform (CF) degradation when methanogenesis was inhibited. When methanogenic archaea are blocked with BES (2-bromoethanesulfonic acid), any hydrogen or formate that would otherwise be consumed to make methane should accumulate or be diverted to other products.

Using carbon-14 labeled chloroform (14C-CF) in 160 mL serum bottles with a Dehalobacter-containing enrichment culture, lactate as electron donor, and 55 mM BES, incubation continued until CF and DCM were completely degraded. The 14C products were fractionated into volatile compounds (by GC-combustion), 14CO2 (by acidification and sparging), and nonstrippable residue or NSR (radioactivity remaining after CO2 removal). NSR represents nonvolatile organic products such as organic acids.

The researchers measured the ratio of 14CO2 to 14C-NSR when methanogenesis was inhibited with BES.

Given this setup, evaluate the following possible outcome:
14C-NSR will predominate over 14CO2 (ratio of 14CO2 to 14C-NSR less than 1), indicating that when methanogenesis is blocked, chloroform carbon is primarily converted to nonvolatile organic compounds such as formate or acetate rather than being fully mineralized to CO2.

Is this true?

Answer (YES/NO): NO